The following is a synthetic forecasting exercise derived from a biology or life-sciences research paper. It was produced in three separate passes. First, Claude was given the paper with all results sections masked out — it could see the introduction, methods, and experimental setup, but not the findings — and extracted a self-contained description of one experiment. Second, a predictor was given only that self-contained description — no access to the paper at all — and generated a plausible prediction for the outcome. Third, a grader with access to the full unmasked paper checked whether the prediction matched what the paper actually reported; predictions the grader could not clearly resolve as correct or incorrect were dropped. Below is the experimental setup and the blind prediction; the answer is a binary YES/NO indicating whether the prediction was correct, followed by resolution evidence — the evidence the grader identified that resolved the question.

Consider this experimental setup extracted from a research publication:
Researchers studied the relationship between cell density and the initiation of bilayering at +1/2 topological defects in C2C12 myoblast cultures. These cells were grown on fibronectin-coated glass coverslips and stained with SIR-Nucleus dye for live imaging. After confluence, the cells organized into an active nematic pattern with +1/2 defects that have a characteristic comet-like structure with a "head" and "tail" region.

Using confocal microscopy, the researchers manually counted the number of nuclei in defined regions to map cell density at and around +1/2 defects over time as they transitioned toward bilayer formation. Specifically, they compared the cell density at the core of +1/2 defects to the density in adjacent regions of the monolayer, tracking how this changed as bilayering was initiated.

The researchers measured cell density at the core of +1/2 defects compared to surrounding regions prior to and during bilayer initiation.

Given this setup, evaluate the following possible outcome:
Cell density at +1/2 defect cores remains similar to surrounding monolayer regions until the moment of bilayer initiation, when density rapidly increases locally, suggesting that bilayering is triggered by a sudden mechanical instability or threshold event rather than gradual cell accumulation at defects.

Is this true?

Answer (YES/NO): NO